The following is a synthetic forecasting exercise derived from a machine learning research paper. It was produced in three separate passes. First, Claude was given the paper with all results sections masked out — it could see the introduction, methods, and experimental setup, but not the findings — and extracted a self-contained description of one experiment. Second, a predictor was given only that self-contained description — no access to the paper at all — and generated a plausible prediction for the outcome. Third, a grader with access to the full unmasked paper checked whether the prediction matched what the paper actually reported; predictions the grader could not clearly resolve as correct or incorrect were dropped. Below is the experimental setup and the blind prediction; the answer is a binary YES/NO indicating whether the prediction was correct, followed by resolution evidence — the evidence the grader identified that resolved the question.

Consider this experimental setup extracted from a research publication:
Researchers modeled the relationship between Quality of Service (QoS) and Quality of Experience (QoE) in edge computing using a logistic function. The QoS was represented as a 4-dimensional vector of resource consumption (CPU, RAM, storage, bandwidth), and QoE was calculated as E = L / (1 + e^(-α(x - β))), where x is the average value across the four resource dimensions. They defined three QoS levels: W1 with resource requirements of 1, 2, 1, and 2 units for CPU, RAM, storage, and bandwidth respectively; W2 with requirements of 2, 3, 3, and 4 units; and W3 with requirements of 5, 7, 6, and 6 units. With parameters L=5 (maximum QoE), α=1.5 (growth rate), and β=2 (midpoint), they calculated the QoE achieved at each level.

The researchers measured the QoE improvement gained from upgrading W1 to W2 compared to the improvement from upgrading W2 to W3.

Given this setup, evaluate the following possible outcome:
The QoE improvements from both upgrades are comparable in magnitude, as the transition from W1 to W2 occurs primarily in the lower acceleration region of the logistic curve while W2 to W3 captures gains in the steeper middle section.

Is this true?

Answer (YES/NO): NO